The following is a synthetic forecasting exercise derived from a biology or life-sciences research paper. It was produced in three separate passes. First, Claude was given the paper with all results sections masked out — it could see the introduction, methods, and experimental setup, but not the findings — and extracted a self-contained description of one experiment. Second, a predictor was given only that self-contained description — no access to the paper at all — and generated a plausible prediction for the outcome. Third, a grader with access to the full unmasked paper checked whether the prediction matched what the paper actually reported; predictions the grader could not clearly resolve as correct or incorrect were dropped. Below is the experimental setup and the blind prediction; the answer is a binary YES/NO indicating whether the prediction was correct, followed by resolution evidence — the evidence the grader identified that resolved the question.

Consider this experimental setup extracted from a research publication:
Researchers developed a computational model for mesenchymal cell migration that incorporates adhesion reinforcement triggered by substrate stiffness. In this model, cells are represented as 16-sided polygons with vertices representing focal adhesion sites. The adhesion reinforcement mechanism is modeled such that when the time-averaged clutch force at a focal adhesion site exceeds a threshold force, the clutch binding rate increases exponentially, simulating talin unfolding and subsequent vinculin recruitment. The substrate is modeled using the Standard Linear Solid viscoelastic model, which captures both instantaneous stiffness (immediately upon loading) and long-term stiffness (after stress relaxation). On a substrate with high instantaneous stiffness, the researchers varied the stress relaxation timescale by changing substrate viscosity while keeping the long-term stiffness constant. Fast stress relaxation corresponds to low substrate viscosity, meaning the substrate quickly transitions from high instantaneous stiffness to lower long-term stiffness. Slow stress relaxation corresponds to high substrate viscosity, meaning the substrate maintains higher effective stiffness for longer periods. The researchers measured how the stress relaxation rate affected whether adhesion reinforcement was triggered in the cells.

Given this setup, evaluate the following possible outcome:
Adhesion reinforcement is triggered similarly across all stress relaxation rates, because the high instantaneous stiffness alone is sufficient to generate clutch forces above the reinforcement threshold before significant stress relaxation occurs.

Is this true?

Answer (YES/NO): NO